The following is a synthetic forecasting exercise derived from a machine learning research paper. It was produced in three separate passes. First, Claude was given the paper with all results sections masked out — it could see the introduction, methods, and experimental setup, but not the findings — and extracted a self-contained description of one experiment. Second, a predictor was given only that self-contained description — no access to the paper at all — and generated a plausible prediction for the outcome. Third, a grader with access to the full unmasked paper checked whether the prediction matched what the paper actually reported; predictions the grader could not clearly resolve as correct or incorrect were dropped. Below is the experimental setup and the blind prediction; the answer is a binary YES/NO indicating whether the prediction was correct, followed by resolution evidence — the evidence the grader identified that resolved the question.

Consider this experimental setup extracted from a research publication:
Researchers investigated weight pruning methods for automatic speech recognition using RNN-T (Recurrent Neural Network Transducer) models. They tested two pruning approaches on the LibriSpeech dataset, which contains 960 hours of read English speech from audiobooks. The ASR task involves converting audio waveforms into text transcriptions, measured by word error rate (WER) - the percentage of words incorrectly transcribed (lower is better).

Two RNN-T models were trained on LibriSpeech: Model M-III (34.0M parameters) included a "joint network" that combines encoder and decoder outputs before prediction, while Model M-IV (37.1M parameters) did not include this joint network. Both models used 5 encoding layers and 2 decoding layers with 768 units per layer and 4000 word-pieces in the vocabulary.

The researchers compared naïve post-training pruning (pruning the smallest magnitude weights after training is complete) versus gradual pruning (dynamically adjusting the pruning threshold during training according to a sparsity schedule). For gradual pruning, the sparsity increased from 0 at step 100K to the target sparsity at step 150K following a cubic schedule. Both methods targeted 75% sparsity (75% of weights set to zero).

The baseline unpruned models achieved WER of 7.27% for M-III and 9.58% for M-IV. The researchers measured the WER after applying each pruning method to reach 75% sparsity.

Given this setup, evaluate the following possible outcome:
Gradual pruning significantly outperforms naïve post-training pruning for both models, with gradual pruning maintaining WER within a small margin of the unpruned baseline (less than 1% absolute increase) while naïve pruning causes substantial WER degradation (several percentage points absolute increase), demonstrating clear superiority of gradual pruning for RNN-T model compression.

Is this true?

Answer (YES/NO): YES